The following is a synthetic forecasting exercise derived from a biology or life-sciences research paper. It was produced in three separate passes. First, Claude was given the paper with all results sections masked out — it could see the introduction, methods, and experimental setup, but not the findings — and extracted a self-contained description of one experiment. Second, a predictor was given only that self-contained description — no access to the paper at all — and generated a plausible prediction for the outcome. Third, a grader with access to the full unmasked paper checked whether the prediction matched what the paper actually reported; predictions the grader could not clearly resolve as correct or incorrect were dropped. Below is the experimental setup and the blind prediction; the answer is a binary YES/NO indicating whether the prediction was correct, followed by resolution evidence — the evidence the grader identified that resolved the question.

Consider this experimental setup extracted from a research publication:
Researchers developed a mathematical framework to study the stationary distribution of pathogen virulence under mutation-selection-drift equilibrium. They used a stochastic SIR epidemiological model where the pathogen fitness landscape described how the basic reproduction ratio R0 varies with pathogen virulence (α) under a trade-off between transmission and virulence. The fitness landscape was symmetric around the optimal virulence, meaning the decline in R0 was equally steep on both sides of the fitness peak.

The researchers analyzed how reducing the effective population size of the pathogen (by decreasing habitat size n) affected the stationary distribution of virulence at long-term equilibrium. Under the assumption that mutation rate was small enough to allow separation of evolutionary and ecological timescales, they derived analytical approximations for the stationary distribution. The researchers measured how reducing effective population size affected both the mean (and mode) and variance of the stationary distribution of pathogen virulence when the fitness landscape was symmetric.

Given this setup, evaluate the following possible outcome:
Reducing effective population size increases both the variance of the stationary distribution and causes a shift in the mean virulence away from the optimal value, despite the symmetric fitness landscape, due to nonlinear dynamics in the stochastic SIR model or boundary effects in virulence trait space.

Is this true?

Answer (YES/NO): NO